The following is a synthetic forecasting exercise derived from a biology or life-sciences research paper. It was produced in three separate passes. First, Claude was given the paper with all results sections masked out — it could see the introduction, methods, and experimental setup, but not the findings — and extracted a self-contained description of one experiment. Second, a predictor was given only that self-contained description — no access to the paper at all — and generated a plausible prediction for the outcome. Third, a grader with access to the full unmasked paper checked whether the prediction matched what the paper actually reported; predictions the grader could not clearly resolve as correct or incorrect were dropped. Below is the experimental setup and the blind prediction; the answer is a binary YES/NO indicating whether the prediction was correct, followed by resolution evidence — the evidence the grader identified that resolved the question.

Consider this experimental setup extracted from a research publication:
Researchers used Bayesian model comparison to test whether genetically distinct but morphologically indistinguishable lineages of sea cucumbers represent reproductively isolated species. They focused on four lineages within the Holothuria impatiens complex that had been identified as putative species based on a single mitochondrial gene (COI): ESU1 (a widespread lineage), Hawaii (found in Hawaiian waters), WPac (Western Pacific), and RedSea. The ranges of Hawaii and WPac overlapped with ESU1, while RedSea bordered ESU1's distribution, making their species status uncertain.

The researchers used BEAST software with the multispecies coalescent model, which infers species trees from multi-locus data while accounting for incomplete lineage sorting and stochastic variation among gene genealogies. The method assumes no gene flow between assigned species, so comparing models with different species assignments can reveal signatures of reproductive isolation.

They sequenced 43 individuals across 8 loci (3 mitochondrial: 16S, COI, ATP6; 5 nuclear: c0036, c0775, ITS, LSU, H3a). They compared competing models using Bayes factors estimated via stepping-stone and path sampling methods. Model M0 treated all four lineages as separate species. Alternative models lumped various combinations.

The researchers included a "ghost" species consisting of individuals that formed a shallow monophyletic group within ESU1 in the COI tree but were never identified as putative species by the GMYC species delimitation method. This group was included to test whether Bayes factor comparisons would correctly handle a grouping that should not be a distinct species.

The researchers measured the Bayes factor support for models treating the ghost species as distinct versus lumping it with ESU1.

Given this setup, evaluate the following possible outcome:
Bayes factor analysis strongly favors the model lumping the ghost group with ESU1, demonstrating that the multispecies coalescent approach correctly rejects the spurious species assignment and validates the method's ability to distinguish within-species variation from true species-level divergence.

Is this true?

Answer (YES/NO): NO